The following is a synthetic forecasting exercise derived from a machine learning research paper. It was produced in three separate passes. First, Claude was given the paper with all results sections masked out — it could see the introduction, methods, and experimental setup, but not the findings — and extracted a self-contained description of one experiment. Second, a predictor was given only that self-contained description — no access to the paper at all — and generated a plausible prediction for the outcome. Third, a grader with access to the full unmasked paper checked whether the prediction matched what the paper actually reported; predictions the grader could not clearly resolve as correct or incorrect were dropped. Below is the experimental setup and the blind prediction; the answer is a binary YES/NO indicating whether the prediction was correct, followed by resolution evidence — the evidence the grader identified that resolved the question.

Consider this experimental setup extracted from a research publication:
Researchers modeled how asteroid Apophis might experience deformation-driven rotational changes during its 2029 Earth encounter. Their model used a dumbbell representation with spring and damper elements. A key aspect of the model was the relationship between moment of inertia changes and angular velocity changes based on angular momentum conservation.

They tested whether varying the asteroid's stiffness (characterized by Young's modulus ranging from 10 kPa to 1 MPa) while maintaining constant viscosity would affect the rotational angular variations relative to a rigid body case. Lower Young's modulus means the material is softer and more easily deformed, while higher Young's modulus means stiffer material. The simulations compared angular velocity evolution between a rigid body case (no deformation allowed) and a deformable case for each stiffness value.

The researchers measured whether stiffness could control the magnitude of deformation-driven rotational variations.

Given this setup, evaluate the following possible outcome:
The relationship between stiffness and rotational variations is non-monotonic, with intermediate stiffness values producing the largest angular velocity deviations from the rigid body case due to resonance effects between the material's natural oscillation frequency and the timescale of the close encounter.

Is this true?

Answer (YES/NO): NO